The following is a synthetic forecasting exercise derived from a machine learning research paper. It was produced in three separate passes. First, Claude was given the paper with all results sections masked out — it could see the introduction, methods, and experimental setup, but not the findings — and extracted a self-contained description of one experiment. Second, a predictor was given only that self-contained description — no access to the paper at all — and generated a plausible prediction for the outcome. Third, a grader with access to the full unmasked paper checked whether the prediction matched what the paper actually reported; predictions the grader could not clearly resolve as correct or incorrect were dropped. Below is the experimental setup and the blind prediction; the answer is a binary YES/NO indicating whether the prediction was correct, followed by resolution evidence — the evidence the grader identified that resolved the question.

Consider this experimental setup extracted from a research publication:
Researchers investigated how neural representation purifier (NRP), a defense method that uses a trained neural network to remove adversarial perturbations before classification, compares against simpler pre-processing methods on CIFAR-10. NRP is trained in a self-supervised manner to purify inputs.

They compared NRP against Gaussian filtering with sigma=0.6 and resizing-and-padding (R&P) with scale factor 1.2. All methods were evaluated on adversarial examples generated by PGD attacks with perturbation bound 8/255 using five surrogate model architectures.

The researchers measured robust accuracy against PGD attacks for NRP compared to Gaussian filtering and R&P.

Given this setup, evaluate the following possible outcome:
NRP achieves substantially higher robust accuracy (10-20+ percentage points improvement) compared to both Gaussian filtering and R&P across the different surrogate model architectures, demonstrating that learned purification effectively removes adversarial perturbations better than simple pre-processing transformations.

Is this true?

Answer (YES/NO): NO